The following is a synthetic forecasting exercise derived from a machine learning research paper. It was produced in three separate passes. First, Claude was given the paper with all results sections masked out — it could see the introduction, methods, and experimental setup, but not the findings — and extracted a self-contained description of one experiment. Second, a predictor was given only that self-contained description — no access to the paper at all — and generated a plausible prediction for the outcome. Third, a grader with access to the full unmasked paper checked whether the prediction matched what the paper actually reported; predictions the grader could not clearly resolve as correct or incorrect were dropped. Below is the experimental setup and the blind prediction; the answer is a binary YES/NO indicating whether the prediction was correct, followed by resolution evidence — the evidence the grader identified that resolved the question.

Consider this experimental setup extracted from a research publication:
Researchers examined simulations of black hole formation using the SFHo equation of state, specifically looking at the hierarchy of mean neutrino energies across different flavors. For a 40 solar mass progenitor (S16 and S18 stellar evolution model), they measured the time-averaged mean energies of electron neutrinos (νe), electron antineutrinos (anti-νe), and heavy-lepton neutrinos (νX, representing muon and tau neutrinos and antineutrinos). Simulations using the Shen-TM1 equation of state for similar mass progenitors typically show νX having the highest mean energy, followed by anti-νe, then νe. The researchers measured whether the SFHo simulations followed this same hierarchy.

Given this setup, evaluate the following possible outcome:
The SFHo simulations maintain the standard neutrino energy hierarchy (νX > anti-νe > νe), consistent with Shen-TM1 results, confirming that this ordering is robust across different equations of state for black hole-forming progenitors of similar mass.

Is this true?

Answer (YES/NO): YES